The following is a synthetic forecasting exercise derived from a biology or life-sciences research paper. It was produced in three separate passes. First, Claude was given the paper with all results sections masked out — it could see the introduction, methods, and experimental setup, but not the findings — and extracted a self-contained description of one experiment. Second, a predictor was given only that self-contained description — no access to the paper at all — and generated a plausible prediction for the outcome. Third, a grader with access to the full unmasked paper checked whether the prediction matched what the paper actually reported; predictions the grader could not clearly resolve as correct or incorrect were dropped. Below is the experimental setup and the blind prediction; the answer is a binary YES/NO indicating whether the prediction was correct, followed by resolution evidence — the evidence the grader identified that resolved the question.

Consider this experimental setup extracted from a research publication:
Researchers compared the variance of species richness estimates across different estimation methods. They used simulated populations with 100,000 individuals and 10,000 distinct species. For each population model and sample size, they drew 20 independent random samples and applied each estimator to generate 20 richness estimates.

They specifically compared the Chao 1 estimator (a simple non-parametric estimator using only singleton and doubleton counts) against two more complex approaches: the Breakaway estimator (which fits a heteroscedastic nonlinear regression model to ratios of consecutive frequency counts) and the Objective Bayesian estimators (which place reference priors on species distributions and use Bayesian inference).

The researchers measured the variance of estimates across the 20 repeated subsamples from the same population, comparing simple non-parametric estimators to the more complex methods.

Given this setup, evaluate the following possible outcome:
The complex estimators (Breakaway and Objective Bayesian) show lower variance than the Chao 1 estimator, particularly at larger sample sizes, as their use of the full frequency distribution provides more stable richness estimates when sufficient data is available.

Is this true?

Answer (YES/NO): NO